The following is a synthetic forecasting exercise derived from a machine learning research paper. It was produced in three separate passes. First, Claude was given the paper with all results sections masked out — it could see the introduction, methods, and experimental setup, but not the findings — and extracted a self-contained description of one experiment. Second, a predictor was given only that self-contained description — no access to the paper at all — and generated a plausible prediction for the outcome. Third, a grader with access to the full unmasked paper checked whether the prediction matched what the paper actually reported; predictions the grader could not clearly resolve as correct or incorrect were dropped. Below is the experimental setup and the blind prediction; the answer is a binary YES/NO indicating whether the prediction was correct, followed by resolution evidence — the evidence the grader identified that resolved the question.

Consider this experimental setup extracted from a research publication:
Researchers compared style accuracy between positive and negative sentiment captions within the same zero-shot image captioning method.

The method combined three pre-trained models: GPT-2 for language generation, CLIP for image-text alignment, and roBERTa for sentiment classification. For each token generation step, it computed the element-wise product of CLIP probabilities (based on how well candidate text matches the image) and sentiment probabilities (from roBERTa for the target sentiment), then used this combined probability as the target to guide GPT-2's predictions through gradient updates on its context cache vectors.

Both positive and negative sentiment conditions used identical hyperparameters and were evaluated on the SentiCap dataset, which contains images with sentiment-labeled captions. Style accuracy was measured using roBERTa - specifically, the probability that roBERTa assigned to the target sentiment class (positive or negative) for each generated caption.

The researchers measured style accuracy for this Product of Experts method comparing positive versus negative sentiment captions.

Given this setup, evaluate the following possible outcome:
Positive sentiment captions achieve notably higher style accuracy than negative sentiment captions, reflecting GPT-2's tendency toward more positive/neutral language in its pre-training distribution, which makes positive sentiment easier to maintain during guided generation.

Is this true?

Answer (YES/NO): YES